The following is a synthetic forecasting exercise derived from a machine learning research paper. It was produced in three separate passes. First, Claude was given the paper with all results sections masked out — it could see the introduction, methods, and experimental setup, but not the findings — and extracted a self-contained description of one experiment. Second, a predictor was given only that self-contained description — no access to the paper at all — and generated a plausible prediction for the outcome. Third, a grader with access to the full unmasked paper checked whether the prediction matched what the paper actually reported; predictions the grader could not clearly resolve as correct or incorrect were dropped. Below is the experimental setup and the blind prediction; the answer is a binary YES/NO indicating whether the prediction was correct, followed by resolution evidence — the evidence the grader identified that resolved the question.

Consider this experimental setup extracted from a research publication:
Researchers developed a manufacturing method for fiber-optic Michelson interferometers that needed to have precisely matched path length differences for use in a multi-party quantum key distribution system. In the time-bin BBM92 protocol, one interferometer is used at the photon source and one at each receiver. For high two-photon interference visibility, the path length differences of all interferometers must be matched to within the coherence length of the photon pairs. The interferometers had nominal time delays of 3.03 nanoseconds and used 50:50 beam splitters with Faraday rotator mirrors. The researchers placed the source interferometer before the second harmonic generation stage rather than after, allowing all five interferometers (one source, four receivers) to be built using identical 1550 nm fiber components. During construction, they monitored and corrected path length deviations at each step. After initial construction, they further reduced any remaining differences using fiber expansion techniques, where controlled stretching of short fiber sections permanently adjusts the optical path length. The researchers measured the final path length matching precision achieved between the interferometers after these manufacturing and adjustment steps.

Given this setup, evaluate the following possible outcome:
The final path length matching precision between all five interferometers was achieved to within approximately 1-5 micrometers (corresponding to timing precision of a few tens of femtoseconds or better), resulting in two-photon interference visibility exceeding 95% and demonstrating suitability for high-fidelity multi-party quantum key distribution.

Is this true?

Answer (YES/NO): NO